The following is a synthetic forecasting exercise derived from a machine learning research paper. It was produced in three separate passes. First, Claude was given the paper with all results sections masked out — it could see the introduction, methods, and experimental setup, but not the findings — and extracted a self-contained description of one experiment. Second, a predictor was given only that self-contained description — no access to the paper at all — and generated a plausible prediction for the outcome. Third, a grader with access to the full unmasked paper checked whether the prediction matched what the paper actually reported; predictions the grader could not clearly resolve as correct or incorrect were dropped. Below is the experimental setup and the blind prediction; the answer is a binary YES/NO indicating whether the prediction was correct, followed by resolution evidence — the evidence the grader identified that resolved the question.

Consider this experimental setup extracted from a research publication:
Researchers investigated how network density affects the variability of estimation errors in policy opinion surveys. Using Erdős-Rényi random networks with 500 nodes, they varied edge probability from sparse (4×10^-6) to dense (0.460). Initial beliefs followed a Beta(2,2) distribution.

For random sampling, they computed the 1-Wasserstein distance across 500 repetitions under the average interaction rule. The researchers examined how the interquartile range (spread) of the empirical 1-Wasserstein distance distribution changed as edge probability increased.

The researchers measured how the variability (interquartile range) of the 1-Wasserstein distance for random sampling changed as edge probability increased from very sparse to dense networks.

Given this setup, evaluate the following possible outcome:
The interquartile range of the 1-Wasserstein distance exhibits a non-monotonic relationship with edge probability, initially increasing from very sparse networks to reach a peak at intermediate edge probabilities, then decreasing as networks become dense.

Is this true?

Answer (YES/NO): NO